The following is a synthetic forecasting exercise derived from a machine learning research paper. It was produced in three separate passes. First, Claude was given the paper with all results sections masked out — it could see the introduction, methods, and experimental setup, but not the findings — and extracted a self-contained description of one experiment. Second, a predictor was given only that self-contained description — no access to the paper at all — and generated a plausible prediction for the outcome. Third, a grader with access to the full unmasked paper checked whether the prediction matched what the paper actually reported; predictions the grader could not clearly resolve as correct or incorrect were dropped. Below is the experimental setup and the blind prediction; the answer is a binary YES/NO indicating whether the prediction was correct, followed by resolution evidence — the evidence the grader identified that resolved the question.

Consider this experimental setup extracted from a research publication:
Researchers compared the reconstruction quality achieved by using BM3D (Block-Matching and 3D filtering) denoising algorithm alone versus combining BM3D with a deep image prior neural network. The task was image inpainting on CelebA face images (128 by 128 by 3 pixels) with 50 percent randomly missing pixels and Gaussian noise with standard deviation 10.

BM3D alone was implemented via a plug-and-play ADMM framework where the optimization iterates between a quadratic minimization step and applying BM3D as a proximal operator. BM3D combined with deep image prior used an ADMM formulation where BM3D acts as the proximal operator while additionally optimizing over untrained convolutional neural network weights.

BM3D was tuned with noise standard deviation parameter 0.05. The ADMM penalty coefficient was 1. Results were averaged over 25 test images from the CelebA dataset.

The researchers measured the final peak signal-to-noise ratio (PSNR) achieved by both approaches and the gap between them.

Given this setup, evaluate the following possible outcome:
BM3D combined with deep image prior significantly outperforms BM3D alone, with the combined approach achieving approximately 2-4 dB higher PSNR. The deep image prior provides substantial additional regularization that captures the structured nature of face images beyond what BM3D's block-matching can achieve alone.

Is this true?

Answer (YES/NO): NO